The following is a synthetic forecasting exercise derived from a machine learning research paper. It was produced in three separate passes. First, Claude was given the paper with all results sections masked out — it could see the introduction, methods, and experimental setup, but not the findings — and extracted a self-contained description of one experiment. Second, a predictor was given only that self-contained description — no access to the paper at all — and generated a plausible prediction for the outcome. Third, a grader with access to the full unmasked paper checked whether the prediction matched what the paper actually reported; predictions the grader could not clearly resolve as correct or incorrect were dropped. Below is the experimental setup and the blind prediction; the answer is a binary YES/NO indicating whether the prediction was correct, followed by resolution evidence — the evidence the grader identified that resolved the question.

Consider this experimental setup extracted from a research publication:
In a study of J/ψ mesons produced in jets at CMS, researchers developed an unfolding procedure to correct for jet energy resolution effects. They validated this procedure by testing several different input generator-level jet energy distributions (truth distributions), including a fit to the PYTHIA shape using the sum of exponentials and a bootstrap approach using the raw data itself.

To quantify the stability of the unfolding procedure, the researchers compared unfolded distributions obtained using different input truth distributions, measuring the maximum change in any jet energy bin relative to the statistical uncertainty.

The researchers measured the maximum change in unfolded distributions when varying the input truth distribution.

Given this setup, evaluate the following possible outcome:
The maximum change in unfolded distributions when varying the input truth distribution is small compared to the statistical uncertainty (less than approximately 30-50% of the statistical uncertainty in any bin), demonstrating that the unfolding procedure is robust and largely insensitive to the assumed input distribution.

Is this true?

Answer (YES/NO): YES